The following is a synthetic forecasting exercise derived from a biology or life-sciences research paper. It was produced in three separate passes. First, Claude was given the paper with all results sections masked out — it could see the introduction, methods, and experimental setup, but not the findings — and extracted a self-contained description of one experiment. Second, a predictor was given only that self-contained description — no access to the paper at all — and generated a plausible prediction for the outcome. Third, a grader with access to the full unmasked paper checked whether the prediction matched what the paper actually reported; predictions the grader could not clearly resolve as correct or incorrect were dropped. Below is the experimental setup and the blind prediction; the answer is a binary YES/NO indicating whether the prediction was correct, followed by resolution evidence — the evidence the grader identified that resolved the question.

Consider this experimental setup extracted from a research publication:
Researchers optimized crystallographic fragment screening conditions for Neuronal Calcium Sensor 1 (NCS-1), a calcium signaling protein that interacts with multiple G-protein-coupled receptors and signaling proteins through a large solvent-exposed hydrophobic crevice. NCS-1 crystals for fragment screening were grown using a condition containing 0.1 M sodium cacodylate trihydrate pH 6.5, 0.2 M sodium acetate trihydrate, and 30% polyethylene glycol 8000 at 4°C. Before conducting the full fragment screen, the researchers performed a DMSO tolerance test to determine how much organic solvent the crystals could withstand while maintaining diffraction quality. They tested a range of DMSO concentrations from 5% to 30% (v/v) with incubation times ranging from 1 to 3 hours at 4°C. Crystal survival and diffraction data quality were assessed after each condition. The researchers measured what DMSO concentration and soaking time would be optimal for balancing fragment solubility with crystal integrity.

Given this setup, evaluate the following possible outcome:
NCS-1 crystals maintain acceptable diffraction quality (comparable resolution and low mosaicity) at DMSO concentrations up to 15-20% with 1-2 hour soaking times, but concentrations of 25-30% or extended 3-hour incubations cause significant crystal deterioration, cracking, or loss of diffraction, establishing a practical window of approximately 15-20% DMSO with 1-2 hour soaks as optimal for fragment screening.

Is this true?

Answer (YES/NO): NO